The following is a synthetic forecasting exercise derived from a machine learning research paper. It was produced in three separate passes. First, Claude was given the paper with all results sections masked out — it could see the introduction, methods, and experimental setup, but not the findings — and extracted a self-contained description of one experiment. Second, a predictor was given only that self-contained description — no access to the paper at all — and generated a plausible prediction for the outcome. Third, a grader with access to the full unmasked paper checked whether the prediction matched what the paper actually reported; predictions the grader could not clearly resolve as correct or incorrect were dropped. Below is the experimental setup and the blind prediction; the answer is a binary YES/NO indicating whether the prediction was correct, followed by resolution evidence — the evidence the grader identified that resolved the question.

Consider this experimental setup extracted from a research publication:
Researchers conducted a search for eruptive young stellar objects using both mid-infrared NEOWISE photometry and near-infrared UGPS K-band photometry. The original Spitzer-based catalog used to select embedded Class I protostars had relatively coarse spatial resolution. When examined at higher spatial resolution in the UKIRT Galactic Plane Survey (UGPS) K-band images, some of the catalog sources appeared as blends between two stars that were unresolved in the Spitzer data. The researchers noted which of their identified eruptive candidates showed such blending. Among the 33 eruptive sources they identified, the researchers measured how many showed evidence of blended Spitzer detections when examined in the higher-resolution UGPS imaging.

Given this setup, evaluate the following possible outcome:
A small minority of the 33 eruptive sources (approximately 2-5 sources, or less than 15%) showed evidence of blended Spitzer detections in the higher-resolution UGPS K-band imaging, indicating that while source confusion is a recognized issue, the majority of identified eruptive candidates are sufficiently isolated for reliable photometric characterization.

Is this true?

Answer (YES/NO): NO